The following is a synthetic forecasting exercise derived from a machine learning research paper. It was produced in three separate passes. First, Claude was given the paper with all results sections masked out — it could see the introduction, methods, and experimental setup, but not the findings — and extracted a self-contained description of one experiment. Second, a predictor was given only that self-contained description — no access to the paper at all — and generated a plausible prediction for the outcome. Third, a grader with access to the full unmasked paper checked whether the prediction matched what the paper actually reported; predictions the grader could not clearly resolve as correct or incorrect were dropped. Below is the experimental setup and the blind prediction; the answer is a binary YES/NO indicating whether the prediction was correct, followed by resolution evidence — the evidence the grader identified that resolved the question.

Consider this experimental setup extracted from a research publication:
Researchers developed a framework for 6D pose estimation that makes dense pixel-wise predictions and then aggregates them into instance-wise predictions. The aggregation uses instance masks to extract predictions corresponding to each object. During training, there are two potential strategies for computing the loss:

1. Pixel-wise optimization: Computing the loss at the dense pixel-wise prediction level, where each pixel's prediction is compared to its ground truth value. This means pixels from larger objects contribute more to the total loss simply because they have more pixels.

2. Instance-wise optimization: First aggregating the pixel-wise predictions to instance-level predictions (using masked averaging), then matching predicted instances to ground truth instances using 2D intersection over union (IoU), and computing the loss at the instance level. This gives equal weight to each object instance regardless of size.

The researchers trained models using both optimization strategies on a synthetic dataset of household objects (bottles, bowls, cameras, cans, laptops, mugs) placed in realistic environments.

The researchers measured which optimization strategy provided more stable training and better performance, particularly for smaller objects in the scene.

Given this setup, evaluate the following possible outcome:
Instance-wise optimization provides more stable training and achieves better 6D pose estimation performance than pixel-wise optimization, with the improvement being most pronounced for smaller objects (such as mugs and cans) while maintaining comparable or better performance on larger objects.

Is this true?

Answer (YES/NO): NO